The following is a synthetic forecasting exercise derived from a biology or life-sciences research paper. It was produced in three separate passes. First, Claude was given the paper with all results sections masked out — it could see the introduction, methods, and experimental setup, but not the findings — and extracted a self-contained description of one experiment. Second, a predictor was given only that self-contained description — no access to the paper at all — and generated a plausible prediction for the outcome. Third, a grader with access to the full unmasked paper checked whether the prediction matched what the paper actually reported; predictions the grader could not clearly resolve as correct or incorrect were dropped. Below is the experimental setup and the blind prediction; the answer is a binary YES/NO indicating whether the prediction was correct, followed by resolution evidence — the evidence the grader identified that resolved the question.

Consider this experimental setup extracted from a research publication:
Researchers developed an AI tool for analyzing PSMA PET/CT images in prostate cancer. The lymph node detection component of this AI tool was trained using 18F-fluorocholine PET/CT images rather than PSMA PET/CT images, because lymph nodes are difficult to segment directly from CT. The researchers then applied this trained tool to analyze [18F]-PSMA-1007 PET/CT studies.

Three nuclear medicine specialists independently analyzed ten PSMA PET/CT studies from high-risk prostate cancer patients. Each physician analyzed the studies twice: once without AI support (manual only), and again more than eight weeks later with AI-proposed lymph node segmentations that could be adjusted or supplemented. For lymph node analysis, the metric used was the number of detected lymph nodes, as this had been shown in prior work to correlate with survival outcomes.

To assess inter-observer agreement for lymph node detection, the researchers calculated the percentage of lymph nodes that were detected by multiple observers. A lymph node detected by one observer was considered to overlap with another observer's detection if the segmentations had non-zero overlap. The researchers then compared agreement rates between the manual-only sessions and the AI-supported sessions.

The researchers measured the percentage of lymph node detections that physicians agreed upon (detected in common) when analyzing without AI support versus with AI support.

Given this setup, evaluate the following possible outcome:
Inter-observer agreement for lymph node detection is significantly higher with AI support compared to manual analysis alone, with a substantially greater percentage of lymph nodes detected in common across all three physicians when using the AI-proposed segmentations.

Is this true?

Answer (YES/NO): NO